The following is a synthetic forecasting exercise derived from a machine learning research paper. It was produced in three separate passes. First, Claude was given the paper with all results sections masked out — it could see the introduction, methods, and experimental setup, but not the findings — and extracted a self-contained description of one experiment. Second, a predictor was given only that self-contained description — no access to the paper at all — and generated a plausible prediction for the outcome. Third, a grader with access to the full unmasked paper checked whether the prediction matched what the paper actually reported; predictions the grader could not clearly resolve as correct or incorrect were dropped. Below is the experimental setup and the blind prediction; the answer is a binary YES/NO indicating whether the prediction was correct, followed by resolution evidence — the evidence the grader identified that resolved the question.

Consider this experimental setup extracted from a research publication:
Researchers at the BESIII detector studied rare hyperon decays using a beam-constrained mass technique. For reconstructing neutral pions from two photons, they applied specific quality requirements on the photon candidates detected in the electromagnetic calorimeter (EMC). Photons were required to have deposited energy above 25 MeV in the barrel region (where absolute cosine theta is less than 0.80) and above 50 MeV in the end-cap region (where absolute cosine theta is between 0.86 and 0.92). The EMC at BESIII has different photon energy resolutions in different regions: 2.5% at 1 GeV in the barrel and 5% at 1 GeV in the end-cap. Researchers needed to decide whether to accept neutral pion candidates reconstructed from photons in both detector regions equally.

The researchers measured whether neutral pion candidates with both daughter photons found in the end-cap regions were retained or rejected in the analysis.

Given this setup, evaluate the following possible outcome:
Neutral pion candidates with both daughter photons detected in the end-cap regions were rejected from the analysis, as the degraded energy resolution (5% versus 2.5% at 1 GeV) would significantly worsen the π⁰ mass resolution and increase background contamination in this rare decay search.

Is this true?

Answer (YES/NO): YES